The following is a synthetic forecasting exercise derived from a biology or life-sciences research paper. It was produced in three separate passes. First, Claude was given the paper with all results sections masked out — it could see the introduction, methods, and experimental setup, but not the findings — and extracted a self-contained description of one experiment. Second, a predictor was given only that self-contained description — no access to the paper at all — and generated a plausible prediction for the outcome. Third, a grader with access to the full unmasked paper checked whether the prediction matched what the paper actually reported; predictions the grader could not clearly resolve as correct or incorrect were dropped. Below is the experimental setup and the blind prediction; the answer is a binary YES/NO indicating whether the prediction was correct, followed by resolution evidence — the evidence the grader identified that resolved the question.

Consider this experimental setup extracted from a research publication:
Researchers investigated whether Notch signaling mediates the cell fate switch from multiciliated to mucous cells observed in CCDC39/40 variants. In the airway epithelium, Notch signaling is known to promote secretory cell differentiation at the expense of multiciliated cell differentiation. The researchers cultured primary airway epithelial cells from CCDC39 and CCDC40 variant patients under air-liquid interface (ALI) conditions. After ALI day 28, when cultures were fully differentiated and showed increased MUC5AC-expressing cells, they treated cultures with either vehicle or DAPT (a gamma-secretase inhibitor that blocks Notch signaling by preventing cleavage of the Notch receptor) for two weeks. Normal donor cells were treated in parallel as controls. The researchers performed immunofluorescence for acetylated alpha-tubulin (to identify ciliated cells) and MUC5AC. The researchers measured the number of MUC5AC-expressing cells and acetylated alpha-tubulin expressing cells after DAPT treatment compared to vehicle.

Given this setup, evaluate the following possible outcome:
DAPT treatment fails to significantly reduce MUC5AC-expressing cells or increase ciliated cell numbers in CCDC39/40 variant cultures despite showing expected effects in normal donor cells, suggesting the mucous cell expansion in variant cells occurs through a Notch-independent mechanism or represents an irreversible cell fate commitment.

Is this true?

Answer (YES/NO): NO